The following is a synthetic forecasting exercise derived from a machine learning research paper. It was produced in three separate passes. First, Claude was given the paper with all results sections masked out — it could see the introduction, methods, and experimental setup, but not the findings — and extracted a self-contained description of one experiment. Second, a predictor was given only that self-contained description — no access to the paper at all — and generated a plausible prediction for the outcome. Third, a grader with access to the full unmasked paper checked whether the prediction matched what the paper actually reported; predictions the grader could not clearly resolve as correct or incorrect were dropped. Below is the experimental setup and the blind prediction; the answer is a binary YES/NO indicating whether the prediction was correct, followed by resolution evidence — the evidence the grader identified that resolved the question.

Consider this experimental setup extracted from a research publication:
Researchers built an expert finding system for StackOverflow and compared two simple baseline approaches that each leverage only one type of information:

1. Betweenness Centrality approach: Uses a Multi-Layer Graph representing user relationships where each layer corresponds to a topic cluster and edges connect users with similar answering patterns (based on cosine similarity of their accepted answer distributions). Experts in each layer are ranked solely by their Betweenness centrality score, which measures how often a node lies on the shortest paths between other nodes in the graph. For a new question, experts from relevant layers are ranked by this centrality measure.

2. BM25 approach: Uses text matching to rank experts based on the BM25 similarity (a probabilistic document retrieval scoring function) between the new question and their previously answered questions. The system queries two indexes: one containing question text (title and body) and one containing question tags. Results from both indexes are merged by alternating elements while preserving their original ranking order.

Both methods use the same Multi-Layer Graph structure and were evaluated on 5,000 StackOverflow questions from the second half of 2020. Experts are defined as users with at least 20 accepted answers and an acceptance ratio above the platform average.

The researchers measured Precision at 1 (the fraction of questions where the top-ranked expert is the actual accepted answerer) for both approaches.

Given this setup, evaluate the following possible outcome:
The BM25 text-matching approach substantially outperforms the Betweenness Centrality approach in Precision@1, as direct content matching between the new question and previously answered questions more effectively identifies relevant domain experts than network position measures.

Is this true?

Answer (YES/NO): YES